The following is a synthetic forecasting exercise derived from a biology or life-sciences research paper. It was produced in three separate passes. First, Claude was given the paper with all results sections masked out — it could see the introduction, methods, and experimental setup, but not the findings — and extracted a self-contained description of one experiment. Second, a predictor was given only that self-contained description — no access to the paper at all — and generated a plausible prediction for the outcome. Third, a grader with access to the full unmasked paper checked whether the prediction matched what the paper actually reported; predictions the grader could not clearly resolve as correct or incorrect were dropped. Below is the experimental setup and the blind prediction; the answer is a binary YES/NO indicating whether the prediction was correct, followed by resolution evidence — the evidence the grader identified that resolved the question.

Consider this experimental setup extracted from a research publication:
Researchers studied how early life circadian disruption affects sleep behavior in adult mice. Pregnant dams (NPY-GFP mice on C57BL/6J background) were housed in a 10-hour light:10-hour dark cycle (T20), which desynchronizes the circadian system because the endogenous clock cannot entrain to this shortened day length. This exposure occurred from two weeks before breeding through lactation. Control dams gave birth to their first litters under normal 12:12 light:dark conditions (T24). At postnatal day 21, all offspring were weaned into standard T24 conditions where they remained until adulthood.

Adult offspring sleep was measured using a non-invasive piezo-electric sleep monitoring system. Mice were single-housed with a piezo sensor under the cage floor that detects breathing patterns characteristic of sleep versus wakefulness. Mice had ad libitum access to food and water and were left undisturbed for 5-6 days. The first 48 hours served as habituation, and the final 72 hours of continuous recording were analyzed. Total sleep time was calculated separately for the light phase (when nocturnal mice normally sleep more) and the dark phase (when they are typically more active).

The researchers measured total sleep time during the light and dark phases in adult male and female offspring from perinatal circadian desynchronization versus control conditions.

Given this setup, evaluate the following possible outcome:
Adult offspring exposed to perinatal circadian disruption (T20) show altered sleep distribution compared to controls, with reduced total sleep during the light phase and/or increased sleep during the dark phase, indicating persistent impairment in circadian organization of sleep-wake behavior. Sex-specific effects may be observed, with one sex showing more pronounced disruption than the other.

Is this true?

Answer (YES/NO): NO